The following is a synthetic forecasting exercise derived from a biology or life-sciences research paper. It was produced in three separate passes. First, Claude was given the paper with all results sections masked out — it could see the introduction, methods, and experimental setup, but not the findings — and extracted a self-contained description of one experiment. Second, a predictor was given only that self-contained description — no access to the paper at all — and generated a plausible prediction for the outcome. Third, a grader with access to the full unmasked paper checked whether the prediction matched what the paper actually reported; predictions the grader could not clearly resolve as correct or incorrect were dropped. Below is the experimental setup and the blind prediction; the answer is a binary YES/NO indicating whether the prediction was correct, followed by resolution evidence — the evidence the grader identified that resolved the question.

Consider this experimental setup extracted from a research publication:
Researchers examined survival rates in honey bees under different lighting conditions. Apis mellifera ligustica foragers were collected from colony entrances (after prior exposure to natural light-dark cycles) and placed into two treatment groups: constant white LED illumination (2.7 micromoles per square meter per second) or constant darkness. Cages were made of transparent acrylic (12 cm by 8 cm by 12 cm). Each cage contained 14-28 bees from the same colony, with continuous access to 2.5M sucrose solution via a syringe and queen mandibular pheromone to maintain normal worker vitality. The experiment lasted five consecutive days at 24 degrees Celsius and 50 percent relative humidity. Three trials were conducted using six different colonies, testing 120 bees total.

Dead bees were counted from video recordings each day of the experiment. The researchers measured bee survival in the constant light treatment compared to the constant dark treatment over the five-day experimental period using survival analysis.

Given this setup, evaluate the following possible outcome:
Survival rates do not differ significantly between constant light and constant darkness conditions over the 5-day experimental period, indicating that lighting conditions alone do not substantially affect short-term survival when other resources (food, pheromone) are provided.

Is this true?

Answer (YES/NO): YES